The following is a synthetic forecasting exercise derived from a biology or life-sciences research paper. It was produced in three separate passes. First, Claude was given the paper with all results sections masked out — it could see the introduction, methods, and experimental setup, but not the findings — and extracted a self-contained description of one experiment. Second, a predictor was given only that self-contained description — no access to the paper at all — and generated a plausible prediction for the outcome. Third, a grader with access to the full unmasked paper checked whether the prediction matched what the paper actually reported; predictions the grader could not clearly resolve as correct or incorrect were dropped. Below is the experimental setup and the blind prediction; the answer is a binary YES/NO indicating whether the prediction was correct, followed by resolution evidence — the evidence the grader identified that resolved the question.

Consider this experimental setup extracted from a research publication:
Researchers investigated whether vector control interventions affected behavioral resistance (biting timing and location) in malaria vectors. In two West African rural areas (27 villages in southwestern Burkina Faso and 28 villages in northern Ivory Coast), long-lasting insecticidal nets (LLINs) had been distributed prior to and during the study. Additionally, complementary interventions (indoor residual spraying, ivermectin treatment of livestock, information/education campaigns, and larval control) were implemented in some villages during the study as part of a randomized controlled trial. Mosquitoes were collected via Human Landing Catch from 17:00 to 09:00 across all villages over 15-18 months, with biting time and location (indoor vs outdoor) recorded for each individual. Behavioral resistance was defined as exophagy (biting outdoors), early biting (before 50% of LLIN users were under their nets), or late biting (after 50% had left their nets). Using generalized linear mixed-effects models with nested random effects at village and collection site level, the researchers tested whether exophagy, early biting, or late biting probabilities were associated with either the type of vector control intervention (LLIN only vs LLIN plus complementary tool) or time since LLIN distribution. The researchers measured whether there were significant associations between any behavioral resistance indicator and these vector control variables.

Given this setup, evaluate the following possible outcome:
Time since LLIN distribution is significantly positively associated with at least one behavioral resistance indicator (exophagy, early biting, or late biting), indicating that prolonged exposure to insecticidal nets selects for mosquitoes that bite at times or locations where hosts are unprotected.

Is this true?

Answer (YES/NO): NO